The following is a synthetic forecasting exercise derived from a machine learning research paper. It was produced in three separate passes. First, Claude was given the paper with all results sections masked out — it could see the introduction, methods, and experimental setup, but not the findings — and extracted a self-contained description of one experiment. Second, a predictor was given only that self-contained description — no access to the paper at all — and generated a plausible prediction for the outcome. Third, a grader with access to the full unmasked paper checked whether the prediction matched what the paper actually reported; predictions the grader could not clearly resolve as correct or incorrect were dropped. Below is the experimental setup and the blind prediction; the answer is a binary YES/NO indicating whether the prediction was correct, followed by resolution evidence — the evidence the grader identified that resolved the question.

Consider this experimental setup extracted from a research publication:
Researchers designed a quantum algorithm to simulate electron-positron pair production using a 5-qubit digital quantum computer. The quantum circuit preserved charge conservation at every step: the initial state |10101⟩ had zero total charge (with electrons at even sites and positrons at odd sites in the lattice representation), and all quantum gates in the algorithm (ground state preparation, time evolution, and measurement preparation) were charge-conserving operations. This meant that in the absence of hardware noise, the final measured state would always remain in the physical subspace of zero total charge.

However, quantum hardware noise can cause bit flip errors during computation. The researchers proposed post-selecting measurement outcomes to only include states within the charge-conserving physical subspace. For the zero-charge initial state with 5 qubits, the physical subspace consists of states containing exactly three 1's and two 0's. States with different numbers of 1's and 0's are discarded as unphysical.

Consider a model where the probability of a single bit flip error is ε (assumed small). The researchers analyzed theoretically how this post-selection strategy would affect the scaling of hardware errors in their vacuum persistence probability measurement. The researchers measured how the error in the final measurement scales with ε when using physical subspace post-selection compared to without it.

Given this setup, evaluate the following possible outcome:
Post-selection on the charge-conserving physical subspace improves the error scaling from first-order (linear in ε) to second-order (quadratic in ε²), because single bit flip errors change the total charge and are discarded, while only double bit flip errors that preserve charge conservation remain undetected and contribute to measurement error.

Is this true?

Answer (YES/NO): YES